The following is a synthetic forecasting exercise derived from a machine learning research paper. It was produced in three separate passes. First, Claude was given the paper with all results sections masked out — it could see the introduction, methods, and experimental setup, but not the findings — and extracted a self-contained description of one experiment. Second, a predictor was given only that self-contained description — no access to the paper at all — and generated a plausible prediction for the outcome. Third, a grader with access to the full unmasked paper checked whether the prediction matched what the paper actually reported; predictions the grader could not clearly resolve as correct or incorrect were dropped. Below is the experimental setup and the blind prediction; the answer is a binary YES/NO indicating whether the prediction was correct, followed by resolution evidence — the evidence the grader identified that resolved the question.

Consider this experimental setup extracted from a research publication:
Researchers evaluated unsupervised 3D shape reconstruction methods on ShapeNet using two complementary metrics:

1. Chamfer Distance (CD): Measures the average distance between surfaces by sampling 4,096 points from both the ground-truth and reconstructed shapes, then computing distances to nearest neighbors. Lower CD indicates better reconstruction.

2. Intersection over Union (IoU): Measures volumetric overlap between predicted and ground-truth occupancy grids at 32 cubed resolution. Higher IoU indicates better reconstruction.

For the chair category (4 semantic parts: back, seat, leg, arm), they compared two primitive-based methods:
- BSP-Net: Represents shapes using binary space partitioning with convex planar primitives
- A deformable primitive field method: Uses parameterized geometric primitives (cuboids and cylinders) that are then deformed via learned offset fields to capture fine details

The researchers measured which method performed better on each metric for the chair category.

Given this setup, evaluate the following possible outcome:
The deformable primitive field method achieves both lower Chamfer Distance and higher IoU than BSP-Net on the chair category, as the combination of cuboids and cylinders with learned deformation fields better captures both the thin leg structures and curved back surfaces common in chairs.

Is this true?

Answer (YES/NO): NO